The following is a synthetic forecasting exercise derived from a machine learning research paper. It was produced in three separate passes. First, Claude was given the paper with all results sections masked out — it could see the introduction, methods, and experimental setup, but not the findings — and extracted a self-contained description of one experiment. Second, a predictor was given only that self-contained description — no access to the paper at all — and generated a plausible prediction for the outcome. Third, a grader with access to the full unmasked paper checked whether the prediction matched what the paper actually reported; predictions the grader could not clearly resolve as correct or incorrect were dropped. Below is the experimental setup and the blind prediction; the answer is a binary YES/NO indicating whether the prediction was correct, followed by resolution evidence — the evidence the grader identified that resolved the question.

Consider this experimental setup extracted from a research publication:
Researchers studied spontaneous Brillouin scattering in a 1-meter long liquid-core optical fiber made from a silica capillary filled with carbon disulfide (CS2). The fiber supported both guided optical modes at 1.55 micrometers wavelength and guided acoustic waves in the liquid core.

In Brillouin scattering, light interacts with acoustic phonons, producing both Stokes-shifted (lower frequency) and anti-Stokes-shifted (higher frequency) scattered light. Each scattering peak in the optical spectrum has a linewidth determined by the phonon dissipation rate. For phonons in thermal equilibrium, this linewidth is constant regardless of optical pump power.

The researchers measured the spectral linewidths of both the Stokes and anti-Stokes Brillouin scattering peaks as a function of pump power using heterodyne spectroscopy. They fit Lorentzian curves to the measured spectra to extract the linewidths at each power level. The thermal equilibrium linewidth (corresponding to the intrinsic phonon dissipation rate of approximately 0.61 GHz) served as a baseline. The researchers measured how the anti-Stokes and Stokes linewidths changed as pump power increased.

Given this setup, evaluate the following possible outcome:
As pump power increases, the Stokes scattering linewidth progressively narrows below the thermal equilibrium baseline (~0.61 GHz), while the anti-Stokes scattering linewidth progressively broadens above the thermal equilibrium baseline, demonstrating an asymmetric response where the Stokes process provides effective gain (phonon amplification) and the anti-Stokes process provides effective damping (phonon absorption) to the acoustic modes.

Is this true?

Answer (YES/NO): YES